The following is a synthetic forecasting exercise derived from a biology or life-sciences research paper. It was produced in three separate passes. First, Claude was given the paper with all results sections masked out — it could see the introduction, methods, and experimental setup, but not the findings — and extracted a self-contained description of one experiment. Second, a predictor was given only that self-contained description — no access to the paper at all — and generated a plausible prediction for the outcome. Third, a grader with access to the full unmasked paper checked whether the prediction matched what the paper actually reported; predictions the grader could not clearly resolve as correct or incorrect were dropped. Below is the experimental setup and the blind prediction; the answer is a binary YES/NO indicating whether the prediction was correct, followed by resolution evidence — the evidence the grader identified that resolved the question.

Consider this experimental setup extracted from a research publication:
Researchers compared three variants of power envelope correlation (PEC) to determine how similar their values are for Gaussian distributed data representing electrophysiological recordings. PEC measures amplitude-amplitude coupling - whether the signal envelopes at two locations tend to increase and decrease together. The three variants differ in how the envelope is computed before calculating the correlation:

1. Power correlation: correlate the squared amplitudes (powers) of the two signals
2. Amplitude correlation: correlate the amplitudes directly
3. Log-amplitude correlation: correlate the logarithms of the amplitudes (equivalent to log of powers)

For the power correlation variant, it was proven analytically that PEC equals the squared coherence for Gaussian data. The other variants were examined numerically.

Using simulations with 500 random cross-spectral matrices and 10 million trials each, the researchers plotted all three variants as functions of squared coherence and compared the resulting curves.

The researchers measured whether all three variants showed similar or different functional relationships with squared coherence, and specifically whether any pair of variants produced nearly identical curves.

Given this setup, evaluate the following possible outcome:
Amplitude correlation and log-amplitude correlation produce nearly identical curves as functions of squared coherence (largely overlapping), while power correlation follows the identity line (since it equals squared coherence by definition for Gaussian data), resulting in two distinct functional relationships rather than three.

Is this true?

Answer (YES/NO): NO